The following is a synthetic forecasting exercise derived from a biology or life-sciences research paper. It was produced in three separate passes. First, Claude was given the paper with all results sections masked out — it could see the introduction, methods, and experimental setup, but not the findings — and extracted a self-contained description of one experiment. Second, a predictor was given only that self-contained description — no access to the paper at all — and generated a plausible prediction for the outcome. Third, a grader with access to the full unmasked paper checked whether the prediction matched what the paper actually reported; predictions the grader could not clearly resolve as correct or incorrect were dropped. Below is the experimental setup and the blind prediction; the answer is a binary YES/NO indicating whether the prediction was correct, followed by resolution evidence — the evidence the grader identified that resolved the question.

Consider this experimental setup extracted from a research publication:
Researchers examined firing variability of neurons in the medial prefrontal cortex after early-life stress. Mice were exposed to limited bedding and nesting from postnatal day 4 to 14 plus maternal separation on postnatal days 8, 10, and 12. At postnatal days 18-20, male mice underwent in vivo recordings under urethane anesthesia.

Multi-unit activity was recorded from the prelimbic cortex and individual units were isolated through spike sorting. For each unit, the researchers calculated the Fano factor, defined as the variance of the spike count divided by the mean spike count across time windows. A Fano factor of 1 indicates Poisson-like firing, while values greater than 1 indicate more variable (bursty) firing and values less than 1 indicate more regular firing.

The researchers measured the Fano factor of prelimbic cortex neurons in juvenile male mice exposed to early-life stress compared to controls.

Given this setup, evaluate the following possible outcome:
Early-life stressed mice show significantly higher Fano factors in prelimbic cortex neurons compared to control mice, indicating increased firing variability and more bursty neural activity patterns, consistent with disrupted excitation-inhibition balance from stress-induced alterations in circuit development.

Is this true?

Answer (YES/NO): NO